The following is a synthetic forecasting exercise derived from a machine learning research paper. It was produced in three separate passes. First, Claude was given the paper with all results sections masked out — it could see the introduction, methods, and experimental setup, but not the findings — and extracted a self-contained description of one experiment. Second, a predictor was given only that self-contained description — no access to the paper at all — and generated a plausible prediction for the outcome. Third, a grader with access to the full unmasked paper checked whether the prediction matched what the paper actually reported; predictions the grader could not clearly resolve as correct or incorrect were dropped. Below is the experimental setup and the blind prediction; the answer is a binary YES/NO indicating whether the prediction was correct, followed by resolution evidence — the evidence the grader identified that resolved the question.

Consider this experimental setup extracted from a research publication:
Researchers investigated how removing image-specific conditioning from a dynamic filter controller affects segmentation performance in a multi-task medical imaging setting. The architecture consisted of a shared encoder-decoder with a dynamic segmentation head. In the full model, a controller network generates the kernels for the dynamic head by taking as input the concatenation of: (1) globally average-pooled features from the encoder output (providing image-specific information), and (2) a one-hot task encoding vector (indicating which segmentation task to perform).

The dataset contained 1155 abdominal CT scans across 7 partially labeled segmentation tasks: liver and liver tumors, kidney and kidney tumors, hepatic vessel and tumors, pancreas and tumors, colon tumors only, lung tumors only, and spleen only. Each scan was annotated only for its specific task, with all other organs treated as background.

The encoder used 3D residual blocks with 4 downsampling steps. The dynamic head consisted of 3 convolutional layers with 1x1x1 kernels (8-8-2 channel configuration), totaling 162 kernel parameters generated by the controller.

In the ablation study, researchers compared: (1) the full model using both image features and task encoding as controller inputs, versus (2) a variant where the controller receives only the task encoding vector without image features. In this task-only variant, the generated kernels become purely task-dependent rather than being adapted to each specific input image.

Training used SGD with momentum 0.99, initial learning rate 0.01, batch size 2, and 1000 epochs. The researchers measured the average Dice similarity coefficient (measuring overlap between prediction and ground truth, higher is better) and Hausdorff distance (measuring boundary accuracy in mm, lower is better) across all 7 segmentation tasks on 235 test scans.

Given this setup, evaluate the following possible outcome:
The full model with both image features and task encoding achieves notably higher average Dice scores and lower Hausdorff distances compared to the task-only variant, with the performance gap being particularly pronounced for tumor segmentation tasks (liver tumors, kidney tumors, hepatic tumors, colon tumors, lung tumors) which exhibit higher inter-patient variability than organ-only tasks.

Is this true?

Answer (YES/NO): NO